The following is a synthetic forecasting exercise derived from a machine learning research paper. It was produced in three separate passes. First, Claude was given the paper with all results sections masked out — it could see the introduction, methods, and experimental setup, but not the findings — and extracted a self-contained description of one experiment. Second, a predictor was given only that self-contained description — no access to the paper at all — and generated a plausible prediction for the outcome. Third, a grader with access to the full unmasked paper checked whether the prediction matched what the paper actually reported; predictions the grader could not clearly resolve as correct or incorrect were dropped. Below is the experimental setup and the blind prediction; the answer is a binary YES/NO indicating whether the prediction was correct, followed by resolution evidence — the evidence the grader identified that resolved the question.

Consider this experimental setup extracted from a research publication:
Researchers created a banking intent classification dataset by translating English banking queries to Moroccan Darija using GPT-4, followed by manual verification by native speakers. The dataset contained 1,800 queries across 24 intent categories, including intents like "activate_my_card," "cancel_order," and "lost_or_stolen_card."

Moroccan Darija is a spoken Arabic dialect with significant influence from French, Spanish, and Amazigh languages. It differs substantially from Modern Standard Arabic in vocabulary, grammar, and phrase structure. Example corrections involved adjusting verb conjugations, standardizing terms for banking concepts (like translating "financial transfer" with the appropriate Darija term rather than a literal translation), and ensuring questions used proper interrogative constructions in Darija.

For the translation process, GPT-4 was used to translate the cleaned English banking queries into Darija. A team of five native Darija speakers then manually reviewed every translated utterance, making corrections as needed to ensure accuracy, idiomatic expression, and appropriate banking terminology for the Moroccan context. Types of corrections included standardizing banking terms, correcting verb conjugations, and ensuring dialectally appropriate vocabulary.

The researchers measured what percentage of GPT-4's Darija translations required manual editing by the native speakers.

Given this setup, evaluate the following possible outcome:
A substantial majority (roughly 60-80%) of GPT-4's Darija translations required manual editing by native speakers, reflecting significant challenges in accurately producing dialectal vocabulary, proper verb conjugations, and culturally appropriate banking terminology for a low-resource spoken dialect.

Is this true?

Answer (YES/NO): NO